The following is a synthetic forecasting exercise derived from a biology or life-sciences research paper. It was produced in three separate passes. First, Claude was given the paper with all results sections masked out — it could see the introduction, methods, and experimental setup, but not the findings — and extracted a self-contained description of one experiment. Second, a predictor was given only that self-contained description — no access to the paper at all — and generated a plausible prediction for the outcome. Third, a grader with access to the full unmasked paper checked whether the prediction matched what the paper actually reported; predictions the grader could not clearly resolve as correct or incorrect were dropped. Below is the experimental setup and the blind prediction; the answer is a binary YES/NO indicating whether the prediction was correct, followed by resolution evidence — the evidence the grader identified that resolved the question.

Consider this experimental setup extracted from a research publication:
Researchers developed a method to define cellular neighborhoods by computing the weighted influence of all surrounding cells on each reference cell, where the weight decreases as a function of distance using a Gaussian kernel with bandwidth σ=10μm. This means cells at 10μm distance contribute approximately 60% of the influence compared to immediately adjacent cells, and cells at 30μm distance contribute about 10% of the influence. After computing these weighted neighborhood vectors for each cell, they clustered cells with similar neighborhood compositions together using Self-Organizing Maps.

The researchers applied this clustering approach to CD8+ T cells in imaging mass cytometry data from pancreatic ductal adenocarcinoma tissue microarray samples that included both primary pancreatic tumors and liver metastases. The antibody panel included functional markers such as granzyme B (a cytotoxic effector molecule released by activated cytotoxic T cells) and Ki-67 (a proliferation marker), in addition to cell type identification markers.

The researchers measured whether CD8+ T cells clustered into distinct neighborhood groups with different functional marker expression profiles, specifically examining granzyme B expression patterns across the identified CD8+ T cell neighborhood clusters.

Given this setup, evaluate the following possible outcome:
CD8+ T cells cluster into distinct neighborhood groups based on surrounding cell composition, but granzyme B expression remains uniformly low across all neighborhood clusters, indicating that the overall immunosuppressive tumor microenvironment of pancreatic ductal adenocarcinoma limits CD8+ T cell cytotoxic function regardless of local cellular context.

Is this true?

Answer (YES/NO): NO